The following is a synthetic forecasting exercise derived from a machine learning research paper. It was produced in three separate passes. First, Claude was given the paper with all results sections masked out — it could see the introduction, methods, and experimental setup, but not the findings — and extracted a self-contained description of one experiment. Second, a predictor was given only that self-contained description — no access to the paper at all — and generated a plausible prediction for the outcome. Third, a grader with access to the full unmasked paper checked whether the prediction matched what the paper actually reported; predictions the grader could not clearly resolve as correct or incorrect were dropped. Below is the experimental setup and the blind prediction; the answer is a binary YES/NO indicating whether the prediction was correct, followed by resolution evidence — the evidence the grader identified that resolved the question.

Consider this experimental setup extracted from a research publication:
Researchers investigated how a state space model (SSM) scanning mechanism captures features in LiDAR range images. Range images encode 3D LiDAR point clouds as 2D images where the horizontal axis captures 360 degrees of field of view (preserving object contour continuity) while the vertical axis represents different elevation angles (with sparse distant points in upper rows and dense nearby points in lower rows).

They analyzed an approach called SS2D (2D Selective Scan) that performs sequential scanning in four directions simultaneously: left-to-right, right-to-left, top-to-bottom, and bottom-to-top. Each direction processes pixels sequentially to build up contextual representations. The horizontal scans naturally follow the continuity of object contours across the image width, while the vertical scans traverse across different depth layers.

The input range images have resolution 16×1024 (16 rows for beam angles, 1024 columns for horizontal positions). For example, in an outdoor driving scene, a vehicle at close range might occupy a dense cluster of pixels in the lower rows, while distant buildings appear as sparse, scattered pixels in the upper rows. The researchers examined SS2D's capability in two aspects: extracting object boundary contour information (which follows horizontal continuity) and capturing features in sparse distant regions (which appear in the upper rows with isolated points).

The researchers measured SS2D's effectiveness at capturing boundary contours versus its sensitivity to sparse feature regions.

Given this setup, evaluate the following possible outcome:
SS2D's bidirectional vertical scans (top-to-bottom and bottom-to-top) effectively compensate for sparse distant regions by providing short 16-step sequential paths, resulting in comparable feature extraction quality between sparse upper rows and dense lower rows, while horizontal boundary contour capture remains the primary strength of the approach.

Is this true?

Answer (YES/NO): NO